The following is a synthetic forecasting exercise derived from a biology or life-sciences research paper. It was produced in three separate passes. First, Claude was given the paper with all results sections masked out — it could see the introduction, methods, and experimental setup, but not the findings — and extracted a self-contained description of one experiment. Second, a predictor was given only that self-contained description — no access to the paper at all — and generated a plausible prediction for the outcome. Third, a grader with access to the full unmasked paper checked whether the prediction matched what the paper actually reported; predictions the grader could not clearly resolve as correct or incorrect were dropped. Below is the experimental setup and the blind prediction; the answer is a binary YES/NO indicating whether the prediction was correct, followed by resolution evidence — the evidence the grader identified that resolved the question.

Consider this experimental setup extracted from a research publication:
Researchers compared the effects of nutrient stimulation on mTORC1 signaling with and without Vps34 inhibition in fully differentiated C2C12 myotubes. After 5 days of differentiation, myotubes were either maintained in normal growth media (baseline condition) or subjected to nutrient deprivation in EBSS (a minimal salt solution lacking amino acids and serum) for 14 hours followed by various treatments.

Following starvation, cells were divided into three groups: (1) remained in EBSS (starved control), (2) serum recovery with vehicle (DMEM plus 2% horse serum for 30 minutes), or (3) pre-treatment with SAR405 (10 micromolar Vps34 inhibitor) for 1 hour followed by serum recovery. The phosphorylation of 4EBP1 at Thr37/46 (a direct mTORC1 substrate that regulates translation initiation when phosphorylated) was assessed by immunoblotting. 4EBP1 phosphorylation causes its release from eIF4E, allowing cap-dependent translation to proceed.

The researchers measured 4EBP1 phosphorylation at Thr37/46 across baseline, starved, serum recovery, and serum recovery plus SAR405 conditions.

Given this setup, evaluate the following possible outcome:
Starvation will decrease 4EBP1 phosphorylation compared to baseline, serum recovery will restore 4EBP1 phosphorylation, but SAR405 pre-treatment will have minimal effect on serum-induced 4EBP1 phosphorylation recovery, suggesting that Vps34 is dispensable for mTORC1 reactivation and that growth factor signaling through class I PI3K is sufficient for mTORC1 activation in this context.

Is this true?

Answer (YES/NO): YES